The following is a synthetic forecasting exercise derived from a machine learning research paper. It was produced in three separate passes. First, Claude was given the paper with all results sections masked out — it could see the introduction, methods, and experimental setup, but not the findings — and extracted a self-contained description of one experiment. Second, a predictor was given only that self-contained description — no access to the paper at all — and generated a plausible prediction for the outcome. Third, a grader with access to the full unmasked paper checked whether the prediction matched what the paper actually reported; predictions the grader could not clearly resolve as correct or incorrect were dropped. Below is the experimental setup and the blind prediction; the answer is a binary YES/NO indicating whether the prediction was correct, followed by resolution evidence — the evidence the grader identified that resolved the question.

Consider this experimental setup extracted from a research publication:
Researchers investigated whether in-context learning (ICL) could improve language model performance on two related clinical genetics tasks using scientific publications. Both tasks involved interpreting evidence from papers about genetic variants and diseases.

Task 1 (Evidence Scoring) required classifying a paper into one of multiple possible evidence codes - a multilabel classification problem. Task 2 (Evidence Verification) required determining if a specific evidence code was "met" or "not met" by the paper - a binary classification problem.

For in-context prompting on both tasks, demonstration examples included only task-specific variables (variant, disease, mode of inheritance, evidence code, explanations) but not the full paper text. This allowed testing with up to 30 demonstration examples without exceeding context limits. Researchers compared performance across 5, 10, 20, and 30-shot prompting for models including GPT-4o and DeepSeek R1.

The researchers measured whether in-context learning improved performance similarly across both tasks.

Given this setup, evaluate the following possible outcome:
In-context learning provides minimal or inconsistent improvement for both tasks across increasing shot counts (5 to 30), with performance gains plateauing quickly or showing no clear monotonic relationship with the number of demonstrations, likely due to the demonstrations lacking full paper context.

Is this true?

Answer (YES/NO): NO